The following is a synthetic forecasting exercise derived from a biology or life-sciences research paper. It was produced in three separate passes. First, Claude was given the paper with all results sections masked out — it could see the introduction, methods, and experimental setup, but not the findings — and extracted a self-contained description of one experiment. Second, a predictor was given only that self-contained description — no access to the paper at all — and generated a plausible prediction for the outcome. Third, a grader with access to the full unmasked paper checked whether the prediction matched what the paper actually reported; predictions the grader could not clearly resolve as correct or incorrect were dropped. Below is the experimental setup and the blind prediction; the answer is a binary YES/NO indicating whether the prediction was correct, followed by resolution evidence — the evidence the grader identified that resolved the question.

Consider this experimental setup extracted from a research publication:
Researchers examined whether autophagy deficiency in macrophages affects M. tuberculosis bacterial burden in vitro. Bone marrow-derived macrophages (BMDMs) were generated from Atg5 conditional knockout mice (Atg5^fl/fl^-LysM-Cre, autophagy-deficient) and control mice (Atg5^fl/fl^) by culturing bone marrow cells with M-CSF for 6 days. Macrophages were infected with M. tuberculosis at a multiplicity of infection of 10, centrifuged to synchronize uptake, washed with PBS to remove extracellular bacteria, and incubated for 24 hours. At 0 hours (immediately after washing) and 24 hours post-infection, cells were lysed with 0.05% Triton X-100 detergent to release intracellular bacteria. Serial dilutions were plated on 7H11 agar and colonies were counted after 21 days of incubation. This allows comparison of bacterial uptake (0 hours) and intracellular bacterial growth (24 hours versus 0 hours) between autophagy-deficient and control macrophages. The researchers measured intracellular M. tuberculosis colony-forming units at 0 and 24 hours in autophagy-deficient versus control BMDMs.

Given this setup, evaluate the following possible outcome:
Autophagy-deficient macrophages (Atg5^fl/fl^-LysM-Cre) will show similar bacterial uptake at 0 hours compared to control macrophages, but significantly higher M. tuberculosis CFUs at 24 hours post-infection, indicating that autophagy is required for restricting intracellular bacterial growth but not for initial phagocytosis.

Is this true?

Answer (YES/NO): NO